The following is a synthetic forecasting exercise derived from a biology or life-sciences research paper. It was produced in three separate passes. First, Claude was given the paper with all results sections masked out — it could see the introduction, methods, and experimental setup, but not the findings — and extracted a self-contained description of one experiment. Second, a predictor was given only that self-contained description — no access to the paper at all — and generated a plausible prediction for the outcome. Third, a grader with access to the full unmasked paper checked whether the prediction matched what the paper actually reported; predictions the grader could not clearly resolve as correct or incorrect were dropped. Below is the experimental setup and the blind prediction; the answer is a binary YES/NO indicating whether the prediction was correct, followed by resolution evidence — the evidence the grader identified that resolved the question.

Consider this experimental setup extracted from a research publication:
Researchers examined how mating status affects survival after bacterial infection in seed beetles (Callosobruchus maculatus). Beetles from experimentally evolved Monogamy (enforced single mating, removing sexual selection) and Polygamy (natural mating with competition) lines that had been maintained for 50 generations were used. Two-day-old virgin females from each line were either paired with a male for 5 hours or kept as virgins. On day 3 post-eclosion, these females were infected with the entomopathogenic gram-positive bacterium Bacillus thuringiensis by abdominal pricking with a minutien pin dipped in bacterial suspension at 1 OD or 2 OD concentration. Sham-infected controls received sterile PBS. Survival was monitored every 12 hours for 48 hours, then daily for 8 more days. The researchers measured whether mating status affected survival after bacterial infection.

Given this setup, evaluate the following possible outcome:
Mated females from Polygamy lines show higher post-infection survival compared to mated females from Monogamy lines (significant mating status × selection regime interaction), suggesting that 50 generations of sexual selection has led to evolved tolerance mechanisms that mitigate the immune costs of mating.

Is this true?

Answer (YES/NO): NO